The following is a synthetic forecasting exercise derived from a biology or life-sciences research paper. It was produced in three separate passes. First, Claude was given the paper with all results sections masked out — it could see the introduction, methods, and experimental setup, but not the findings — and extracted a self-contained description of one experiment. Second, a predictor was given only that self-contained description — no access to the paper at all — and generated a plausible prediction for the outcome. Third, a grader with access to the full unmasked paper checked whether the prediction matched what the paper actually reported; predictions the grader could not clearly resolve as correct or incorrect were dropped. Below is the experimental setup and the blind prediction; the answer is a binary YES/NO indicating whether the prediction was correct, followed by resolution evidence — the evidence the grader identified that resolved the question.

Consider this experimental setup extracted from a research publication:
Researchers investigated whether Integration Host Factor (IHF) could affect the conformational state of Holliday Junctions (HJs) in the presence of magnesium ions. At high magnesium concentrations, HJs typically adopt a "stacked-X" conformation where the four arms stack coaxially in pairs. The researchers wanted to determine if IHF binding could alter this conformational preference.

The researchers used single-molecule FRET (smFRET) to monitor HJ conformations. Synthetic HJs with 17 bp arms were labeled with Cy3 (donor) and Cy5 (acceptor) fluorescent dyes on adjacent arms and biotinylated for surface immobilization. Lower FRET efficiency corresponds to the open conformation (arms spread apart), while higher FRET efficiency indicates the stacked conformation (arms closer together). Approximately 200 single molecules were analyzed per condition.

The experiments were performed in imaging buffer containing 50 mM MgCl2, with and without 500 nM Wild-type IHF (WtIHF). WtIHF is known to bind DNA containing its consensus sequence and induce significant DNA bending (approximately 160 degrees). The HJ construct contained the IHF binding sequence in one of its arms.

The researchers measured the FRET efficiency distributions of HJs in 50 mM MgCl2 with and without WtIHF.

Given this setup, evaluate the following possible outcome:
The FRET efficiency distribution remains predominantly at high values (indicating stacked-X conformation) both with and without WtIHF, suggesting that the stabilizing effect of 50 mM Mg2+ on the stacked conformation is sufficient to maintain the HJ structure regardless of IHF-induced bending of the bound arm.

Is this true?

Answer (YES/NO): NO